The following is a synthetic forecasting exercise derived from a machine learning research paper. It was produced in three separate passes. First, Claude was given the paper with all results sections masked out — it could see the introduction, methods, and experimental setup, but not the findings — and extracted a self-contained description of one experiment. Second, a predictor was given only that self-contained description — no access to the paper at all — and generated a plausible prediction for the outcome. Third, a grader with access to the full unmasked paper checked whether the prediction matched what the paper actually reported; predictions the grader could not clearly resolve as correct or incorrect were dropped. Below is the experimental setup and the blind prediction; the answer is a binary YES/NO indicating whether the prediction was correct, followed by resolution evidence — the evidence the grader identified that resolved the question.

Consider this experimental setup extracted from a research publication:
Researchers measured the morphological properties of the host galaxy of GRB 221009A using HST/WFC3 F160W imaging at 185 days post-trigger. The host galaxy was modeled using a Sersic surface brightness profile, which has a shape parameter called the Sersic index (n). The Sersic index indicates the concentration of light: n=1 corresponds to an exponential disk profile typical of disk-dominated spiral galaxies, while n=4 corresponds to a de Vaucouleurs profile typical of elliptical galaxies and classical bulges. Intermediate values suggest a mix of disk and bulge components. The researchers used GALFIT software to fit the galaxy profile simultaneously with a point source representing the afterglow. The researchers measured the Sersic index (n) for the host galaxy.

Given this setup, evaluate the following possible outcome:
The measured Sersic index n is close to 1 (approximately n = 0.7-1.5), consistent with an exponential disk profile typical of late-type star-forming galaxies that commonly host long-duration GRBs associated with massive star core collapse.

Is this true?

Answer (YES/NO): YES